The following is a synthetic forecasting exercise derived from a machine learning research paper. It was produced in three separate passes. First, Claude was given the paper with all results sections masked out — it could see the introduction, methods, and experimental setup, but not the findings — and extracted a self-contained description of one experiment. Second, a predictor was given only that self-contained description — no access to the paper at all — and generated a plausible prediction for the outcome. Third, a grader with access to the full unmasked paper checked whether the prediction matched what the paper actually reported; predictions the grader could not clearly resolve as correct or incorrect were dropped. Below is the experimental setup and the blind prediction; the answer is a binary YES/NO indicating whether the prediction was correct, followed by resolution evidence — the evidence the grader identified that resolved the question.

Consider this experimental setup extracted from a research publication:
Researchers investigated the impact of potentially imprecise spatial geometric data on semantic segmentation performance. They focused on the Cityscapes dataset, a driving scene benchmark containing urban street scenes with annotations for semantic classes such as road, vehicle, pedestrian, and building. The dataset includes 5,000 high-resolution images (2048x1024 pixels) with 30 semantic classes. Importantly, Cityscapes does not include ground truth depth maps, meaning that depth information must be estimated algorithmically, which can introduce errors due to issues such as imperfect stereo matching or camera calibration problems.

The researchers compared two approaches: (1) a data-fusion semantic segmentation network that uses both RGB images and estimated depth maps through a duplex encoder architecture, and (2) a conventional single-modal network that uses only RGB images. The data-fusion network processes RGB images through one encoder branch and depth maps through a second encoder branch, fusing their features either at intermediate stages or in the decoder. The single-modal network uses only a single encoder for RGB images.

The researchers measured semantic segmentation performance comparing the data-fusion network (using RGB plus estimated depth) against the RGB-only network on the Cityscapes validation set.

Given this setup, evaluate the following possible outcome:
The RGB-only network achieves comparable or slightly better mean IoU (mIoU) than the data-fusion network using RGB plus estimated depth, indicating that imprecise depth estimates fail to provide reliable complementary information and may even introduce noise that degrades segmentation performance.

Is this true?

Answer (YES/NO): NO